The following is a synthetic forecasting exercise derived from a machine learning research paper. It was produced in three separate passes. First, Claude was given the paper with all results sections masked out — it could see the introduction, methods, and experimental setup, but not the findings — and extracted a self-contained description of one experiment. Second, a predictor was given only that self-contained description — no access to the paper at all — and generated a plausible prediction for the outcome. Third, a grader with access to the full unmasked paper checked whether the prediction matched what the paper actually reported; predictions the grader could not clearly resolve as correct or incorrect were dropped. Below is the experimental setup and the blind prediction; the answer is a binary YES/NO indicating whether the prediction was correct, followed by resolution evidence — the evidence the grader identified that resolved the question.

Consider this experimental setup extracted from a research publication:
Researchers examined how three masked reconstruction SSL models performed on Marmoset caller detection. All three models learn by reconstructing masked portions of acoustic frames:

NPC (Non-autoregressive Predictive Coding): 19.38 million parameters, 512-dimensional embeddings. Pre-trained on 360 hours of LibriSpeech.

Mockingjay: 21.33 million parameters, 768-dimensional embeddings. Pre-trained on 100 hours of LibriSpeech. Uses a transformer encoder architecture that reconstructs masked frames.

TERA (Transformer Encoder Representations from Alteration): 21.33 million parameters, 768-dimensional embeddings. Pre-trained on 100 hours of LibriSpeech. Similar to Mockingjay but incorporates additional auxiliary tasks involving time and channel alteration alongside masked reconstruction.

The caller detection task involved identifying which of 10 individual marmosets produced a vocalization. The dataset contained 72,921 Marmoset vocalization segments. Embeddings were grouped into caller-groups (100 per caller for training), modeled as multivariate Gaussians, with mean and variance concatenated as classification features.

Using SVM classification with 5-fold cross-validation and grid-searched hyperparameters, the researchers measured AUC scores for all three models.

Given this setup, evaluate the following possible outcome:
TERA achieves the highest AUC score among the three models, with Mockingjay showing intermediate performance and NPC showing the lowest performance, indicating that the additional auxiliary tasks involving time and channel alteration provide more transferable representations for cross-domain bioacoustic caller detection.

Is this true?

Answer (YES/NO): NO